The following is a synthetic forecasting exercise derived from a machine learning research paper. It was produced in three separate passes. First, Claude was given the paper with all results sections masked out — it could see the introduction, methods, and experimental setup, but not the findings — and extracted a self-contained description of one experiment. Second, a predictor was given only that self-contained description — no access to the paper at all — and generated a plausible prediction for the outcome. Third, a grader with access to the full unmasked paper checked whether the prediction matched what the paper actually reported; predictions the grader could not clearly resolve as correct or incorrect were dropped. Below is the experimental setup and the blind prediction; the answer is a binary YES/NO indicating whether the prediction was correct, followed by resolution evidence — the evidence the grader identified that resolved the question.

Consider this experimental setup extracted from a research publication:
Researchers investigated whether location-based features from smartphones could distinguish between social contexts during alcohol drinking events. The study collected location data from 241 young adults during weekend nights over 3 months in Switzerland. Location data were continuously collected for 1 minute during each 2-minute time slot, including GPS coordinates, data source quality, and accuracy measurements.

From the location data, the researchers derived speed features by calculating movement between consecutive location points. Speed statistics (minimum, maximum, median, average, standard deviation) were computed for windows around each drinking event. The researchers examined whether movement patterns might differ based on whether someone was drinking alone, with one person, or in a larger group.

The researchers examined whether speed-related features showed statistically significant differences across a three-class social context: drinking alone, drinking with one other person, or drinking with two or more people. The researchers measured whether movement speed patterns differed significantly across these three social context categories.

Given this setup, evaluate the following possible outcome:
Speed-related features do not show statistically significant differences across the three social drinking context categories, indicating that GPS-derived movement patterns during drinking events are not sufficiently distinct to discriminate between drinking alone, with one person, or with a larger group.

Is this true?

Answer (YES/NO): NO